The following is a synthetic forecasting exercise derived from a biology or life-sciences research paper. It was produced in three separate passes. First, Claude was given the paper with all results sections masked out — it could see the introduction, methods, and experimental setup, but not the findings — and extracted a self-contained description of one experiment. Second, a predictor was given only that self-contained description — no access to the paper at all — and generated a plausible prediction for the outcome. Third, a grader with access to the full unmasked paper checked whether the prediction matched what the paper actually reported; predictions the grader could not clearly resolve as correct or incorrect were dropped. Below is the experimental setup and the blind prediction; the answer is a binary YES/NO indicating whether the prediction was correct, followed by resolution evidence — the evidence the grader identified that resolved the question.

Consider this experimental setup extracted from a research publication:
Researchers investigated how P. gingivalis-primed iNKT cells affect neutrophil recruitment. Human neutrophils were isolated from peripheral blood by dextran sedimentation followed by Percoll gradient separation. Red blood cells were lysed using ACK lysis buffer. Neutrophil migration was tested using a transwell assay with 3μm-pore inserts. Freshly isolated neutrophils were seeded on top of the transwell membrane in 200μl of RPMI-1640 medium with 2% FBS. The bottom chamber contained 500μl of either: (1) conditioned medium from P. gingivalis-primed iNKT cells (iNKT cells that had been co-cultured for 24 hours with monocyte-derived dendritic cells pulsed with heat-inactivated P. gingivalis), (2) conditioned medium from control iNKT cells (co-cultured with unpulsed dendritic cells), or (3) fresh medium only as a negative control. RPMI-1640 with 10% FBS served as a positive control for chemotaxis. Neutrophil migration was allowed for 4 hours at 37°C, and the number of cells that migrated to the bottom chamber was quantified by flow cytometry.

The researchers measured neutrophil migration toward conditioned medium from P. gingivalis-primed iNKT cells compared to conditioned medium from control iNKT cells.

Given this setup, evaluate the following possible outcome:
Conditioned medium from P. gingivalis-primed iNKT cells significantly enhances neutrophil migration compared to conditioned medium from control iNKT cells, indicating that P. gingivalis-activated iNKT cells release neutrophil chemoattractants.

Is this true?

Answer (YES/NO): YES